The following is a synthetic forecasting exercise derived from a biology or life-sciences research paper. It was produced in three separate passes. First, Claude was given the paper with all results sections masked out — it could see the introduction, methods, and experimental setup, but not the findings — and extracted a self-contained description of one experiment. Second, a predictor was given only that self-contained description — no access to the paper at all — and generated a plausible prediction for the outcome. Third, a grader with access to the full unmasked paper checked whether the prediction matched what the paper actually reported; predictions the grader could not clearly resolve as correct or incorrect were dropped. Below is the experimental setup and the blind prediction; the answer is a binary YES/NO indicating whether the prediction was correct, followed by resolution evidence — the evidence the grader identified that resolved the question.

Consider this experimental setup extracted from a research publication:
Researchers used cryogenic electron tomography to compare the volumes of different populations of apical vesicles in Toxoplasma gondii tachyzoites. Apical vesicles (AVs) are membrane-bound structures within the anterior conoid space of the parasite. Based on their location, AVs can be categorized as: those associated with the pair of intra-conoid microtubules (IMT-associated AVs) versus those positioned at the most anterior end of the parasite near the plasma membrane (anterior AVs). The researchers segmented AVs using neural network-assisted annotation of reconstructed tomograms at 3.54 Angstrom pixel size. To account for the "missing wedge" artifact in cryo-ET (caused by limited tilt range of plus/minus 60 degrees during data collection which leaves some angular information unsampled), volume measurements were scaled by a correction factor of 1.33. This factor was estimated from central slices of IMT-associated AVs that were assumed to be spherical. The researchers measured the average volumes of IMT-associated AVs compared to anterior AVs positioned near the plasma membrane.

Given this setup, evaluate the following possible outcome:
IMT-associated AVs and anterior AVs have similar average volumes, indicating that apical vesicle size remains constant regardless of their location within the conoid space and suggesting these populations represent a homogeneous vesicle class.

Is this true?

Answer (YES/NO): YES